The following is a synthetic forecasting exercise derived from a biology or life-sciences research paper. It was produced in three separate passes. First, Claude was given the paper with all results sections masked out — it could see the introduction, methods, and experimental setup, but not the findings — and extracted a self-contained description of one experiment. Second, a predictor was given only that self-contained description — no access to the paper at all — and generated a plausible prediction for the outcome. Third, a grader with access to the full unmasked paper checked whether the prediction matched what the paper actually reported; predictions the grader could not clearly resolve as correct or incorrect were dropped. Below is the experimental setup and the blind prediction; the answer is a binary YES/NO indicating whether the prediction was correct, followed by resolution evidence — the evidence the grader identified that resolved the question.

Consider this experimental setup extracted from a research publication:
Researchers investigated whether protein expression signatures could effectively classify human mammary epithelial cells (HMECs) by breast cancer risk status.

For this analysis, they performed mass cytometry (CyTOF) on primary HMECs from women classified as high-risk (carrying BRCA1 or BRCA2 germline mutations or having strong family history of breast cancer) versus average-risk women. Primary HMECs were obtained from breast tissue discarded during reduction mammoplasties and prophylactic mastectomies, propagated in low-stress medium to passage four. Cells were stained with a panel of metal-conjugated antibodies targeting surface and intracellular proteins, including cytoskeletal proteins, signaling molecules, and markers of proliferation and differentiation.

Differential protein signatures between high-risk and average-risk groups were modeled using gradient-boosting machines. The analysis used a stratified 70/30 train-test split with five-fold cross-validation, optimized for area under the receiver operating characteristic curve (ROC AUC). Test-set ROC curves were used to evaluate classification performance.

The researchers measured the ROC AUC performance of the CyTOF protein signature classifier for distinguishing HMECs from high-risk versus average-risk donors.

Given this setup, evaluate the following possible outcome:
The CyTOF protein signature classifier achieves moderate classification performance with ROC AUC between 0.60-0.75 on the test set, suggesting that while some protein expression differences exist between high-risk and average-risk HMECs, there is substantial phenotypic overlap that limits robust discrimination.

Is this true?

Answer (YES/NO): YES